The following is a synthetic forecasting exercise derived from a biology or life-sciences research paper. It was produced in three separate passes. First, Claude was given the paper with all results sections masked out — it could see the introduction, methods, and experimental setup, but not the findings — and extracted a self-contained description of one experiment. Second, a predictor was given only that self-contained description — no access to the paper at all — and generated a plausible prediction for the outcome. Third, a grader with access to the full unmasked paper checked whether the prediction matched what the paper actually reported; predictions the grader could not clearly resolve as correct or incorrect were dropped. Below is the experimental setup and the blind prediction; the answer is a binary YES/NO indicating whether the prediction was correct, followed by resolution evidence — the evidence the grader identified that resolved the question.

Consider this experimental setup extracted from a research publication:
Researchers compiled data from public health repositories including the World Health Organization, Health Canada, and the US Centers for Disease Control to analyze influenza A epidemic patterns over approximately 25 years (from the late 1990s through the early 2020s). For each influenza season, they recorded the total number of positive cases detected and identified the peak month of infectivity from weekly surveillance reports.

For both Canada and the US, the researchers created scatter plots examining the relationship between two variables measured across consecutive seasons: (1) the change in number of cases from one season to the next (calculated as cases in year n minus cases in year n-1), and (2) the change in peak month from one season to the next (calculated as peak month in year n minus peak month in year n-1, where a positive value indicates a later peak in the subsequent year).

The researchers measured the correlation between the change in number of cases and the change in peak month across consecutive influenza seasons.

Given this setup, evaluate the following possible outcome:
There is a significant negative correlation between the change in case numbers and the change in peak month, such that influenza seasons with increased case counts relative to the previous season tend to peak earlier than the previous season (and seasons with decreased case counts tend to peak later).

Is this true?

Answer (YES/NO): YES